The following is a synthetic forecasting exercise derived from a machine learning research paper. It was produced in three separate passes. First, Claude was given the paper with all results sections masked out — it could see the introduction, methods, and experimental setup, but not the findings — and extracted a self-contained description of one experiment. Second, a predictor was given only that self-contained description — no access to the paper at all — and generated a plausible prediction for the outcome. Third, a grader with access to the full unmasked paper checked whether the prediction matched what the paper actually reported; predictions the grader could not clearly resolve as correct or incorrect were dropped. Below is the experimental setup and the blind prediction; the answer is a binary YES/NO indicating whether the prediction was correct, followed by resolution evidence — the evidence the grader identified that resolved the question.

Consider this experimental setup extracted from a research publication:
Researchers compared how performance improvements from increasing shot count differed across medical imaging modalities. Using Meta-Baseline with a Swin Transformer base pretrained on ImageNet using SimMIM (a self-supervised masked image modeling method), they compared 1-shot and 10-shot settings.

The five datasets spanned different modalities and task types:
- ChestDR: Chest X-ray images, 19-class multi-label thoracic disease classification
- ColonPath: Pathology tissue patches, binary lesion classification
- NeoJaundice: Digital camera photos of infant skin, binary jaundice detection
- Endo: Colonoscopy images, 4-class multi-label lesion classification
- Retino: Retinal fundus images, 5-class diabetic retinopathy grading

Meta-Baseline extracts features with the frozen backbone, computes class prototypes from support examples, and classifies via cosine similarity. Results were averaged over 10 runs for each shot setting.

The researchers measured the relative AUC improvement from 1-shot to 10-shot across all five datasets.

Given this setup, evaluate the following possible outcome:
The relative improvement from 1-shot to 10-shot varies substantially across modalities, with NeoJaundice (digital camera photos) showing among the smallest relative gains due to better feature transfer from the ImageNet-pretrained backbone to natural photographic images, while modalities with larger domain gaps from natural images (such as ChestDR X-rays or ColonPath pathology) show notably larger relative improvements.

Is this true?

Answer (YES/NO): NO